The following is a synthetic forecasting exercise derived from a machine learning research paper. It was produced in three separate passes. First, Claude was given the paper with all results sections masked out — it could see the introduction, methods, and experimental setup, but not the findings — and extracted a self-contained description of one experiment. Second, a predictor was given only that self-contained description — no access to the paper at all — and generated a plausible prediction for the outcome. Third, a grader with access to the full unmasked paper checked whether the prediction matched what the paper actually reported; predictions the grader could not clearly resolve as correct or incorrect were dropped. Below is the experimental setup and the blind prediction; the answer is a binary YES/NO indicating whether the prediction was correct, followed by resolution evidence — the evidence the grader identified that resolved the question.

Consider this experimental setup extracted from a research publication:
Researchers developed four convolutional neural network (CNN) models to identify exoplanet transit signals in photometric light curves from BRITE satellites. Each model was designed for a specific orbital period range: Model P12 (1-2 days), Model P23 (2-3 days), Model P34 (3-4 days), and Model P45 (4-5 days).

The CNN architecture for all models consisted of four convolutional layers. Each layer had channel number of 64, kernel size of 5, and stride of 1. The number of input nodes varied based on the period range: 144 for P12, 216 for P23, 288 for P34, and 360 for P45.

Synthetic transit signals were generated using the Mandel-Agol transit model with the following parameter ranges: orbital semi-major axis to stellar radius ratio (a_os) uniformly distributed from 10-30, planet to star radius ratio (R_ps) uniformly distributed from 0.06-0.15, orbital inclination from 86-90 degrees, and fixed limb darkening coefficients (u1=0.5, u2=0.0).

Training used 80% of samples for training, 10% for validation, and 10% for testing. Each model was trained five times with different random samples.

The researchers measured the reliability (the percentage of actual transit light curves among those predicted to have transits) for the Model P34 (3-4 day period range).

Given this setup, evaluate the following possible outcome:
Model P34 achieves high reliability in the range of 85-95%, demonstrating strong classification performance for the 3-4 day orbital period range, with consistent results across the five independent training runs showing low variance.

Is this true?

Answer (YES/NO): NO